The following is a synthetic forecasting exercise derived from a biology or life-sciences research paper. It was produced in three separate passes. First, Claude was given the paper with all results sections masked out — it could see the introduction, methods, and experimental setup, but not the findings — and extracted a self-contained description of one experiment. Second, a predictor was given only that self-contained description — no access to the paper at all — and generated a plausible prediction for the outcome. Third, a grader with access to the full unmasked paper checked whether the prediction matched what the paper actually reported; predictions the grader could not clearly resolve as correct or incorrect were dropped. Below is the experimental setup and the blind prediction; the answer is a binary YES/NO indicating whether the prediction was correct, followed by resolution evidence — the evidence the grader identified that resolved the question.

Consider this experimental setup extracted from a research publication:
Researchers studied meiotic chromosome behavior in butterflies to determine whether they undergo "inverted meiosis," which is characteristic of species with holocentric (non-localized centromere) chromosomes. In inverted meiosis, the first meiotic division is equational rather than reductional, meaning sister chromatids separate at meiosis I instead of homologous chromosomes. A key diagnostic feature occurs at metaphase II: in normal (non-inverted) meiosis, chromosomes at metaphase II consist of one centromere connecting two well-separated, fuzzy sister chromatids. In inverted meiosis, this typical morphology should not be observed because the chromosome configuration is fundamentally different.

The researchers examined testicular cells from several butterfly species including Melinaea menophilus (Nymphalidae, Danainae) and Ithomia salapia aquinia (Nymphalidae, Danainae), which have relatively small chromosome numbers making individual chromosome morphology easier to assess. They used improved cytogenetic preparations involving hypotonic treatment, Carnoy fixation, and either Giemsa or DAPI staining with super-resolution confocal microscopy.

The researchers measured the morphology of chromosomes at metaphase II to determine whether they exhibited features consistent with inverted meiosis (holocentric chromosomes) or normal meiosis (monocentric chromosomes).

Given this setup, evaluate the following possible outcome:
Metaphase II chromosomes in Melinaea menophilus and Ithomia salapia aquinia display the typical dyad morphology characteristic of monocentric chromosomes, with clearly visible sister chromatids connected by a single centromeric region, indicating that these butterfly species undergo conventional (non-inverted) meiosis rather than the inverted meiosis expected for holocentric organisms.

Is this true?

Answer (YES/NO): YES